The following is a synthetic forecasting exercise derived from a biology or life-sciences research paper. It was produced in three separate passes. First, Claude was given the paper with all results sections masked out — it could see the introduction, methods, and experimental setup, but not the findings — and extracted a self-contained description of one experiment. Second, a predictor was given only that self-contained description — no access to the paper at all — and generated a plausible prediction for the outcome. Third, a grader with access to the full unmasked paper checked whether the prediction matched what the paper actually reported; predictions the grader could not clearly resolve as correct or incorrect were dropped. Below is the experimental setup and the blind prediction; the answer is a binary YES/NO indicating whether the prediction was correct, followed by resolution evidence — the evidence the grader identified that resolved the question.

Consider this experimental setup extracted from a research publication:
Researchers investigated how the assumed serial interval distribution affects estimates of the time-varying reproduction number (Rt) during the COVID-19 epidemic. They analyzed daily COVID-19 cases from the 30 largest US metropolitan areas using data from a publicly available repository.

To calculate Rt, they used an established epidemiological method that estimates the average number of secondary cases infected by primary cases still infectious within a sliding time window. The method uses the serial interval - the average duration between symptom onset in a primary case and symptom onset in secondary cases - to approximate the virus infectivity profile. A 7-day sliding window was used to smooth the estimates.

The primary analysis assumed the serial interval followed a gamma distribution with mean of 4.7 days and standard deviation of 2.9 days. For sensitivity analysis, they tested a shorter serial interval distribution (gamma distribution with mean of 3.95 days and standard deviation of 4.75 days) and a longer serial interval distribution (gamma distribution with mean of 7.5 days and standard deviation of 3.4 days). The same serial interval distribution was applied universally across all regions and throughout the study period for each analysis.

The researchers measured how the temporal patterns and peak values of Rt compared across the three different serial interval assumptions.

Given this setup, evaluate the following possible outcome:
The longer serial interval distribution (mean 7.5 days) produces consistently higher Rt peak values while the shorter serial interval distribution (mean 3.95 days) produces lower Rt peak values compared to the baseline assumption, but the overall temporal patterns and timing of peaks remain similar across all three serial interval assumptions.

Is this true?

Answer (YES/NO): YES